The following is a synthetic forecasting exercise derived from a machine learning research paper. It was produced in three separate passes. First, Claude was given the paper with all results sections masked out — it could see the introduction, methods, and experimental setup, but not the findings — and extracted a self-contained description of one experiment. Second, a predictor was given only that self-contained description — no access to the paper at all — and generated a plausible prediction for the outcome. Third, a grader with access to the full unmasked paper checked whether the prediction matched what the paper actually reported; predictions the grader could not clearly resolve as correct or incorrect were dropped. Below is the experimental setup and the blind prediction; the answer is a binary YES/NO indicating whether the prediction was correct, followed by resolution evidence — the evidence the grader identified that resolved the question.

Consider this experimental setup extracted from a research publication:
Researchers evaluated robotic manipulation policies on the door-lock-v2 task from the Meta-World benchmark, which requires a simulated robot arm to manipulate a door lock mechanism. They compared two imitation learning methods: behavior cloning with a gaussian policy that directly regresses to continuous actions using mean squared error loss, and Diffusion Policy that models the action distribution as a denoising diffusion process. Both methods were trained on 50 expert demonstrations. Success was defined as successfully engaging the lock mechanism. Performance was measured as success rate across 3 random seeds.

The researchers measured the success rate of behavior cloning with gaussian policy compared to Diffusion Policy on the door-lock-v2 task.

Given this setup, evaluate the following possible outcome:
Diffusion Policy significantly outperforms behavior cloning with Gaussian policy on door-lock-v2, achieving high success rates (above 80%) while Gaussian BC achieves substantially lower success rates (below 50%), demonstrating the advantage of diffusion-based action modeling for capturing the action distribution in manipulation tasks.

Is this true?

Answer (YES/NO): NO